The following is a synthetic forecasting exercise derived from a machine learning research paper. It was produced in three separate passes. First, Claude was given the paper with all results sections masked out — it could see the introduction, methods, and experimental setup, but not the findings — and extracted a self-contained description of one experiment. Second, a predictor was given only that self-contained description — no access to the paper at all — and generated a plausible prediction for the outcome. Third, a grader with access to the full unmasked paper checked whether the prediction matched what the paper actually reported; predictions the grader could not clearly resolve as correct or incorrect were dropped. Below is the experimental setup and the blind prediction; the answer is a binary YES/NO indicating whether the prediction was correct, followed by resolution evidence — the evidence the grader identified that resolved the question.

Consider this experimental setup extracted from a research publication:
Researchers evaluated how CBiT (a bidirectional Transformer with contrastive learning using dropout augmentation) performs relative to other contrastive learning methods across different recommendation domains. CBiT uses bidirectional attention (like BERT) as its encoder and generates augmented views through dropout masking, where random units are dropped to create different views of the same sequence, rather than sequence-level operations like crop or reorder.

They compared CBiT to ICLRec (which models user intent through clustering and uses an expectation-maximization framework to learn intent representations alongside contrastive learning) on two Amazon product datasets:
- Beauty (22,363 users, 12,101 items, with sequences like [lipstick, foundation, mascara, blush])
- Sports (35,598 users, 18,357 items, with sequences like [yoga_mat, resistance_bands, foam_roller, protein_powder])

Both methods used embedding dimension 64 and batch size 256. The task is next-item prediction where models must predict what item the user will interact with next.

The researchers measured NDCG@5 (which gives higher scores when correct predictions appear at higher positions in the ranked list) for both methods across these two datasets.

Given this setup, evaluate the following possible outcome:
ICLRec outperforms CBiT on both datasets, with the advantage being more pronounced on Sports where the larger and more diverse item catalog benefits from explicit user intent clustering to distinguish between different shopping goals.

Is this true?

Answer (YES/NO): NO